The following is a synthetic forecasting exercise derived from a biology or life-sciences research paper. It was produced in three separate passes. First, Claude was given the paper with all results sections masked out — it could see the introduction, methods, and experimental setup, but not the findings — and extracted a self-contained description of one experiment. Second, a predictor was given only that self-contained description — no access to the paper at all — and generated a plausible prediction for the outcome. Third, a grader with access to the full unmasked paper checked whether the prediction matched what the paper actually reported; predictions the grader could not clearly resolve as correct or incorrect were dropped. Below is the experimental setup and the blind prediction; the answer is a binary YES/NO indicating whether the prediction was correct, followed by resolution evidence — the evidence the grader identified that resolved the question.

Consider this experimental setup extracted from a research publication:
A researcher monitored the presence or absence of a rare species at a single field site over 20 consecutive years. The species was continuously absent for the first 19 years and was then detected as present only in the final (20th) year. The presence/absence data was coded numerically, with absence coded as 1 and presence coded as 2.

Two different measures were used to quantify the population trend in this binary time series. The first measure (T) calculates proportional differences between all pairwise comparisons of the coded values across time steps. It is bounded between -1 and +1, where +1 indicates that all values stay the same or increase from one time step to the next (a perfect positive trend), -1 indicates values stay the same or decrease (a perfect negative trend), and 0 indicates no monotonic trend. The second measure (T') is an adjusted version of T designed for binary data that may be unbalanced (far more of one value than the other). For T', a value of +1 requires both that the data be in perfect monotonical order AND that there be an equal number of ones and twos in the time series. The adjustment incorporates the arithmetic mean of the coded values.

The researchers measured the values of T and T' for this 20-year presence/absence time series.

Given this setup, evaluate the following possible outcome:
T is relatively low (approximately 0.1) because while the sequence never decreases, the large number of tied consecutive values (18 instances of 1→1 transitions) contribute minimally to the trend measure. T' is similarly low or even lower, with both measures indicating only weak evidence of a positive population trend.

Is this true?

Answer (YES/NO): NO